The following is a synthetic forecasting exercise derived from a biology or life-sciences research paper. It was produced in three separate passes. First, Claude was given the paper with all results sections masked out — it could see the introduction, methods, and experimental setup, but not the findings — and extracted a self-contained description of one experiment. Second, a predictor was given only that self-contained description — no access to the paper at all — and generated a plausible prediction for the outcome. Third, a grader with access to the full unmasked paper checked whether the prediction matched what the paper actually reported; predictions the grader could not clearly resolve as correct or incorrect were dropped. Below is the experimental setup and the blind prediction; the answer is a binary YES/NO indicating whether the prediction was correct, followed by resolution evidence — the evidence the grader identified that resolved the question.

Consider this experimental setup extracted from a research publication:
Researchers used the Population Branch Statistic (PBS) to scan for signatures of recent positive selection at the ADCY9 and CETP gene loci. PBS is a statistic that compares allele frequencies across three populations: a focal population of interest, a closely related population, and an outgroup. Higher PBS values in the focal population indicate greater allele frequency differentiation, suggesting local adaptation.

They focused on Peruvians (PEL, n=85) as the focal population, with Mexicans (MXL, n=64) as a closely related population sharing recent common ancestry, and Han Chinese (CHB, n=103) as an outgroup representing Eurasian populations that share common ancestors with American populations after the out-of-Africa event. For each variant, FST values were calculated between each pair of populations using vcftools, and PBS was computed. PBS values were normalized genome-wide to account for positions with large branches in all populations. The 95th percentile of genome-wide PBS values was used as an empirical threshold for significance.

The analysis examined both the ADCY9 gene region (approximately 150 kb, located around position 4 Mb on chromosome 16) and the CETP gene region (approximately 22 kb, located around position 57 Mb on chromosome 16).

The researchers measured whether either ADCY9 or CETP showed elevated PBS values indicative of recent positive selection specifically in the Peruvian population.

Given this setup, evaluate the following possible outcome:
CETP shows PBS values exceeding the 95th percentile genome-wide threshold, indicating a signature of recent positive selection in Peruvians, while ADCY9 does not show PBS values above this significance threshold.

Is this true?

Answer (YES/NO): NO